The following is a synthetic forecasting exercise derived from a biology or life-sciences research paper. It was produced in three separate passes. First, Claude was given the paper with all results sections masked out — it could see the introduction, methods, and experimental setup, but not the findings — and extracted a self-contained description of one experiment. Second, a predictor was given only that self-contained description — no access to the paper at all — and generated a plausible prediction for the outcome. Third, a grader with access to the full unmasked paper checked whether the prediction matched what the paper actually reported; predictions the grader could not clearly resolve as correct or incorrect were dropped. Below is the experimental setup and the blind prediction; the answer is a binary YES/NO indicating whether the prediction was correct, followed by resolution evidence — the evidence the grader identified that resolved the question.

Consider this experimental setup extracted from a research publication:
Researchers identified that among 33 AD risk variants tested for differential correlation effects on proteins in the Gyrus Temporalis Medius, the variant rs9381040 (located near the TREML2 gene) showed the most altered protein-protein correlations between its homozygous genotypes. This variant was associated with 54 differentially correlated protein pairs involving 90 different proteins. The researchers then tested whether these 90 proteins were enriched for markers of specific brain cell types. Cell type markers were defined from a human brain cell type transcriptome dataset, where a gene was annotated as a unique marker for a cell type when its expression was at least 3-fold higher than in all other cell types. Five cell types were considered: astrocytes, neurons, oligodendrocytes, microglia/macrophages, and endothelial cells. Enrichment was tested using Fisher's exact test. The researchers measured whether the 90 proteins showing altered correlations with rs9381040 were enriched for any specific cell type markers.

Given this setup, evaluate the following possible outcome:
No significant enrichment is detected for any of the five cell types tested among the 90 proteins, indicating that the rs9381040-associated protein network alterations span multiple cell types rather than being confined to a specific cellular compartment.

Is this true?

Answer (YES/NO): NO